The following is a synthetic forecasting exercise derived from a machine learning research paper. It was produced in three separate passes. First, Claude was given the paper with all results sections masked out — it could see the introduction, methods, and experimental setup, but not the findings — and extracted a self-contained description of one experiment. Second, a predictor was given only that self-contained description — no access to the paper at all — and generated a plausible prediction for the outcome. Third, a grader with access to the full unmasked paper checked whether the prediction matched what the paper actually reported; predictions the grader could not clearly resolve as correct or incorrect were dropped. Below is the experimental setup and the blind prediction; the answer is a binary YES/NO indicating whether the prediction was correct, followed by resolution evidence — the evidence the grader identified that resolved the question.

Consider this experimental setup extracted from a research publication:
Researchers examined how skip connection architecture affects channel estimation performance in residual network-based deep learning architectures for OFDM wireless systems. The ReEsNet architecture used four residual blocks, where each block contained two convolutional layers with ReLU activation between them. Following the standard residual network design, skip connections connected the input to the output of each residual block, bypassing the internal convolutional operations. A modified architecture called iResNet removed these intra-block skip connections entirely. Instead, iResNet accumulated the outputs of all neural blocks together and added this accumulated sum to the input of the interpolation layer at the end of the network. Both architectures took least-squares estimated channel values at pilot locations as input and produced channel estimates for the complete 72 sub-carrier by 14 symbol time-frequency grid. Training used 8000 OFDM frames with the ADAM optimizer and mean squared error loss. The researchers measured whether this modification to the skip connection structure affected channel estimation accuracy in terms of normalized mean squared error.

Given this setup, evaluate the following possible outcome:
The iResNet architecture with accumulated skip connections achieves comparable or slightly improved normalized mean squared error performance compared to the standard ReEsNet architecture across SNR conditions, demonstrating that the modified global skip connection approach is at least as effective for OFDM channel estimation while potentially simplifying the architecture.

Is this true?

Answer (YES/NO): YES